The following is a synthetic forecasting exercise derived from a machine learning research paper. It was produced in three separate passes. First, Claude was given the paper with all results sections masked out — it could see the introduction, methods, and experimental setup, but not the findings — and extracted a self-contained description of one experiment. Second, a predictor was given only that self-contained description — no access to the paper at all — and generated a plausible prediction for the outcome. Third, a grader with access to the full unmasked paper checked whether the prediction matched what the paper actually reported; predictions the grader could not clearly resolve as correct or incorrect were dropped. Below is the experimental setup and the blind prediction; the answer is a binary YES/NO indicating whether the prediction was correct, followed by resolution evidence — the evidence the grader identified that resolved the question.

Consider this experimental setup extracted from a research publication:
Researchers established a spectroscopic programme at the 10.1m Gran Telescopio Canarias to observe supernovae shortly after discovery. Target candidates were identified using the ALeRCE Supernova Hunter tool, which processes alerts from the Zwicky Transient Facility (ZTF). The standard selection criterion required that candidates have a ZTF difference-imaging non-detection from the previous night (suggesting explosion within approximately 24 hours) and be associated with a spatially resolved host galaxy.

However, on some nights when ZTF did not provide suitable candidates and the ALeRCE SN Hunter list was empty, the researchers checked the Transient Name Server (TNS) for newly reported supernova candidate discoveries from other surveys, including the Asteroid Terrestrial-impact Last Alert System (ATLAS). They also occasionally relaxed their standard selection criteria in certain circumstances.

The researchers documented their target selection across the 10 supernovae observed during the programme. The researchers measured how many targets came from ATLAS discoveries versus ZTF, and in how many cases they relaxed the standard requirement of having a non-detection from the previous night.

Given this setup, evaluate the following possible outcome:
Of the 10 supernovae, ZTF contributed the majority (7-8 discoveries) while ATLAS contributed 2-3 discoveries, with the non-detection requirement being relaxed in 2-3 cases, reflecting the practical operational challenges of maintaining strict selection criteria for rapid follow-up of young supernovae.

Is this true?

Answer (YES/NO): YES